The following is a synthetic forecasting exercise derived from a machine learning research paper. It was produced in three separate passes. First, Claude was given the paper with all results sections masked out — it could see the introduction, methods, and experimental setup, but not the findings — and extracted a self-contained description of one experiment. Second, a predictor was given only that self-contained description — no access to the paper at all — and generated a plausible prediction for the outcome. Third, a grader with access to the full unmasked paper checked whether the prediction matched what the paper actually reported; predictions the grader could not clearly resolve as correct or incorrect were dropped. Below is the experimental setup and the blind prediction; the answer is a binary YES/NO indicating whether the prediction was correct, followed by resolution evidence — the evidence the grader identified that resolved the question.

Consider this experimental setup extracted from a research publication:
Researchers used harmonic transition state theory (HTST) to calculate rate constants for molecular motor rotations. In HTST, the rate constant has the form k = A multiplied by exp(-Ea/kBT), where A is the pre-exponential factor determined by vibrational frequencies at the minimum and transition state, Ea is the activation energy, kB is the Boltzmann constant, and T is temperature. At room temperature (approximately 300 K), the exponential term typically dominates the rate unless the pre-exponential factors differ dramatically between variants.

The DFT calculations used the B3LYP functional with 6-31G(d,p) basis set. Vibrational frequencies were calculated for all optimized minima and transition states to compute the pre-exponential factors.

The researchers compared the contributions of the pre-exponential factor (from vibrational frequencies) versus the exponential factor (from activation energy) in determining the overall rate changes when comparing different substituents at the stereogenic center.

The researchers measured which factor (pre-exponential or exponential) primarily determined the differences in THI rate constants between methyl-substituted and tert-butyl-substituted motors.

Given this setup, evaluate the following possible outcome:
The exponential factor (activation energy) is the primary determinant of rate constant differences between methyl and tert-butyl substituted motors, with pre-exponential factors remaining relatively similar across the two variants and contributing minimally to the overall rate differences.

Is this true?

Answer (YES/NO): YES